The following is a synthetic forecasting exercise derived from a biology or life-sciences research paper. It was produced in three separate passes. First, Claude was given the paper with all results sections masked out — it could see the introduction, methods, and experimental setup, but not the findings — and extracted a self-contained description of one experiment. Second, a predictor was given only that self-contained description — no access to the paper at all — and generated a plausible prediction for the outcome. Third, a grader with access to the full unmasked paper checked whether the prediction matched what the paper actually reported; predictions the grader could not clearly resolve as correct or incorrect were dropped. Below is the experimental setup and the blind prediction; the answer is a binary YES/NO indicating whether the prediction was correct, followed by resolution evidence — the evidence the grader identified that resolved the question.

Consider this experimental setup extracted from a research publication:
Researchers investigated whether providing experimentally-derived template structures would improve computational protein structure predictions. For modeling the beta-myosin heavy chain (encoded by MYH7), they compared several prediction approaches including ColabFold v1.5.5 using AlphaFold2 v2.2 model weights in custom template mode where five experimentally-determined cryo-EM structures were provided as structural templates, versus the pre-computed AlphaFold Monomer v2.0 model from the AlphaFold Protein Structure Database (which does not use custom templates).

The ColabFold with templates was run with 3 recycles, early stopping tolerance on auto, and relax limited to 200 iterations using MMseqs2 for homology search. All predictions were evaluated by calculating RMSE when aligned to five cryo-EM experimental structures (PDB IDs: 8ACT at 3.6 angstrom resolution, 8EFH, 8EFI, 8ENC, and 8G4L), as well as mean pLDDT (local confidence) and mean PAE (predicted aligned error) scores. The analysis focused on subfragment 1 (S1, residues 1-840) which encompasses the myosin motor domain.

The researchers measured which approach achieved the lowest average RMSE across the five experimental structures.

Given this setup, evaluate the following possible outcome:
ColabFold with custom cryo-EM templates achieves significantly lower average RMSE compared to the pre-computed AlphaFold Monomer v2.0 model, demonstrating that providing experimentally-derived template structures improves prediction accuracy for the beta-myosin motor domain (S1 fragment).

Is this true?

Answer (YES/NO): NO